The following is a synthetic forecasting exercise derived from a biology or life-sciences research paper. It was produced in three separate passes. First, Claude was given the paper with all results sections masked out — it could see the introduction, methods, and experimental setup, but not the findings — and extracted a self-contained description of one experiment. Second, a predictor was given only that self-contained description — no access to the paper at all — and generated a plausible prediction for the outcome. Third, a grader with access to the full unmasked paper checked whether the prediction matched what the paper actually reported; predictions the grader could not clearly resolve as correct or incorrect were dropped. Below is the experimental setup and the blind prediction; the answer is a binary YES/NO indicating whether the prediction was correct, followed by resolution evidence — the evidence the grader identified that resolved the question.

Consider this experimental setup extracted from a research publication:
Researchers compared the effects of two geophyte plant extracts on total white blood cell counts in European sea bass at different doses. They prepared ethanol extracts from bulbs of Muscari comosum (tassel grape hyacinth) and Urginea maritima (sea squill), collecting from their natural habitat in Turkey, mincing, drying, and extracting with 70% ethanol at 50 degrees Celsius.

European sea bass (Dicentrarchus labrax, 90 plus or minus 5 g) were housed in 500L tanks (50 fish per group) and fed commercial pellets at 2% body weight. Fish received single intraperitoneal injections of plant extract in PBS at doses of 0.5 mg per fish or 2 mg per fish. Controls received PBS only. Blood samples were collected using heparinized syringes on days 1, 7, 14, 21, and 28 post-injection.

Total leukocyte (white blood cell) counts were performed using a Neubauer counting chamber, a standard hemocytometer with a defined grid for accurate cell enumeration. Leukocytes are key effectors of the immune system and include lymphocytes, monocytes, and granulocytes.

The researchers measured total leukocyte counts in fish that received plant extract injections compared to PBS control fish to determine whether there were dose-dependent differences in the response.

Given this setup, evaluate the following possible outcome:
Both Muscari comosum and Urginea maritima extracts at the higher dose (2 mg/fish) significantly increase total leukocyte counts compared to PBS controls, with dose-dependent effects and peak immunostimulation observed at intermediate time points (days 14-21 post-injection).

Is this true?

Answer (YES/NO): NO